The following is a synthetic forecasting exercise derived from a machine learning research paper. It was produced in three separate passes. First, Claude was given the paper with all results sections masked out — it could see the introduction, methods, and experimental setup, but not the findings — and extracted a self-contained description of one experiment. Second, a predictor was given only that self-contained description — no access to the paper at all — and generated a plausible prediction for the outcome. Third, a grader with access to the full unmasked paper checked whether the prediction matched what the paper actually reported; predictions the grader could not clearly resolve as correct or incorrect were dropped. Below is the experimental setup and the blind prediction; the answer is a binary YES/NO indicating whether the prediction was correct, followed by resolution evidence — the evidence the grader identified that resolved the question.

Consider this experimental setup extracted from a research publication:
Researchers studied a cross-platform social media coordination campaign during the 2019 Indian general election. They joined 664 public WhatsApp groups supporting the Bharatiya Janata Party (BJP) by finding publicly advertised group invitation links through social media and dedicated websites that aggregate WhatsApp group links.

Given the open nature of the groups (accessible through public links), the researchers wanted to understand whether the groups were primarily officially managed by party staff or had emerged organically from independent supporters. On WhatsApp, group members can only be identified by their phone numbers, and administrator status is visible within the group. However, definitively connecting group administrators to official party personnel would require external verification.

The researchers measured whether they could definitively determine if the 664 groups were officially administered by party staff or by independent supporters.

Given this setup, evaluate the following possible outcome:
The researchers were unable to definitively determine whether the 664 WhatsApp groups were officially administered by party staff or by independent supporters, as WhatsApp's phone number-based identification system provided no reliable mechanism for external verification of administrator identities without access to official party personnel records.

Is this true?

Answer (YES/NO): YES